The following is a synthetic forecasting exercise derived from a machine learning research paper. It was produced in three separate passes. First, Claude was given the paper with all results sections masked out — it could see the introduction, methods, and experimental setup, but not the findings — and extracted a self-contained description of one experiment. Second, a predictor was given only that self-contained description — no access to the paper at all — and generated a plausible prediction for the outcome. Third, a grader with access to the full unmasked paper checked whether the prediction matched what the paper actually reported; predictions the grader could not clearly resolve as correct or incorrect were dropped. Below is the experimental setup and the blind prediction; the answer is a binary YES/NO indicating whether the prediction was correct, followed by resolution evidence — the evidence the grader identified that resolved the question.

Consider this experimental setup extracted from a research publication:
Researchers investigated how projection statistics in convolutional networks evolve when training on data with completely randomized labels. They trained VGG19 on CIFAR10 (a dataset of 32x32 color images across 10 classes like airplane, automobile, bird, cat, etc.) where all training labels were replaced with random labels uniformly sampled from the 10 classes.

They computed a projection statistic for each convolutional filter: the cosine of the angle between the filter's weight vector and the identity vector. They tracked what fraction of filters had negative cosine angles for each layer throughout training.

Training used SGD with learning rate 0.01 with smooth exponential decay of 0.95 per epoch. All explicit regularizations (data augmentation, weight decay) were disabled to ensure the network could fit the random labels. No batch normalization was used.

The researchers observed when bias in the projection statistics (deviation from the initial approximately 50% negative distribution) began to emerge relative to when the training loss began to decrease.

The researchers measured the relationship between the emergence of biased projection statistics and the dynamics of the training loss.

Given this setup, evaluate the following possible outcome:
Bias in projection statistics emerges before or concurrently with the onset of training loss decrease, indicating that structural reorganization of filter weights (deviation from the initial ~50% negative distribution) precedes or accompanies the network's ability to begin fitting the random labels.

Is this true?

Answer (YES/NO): YES